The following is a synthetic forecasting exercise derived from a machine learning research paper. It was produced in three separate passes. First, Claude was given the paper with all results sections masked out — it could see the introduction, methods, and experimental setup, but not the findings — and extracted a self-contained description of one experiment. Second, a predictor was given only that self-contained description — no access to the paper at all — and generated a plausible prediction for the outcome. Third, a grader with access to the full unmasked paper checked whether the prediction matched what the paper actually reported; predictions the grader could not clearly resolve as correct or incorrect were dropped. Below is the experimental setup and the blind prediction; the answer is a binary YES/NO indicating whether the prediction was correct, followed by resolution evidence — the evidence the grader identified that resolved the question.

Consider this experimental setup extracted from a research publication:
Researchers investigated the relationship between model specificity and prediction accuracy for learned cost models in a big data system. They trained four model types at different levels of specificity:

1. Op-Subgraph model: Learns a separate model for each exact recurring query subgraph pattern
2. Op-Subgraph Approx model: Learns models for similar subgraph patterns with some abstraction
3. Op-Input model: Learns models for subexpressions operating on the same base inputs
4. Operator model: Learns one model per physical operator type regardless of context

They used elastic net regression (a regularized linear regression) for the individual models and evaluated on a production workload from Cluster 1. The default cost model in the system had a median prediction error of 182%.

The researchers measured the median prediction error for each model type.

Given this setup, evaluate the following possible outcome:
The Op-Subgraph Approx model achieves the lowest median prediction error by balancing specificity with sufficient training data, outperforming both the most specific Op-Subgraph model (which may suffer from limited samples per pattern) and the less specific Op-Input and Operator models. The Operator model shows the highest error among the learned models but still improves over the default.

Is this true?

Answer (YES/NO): NO